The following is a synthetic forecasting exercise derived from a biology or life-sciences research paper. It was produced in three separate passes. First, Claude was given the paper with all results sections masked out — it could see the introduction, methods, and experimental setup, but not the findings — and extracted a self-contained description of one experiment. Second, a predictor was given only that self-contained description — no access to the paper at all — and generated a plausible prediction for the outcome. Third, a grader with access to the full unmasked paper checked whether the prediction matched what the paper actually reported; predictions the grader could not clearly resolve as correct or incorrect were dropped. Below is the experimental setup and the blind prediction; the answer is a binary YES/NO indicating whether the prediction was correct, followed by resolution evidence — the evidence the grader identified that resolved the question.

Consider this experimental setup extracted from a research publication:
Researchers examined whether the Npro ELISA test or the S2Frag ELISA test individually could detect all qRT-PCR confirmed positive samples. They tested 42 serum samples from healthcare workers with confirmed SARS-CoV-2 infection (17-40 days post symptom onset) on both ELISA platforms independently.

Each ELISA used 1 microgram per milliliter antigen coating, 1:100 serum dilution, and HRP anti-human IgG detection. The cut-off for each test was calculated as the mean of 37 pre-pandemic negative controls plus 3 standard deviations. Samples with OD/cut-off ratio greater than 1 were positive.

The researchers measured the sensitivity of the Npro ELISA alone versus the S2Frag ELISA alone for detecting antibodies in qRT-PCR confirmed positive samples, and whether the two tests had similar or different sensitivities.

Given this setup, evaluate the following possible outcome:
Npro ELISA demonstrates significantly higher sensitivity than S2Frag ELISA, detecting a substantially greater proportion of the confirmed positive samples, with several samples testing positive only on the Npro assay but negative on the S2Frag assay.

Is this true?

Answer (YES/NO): NO